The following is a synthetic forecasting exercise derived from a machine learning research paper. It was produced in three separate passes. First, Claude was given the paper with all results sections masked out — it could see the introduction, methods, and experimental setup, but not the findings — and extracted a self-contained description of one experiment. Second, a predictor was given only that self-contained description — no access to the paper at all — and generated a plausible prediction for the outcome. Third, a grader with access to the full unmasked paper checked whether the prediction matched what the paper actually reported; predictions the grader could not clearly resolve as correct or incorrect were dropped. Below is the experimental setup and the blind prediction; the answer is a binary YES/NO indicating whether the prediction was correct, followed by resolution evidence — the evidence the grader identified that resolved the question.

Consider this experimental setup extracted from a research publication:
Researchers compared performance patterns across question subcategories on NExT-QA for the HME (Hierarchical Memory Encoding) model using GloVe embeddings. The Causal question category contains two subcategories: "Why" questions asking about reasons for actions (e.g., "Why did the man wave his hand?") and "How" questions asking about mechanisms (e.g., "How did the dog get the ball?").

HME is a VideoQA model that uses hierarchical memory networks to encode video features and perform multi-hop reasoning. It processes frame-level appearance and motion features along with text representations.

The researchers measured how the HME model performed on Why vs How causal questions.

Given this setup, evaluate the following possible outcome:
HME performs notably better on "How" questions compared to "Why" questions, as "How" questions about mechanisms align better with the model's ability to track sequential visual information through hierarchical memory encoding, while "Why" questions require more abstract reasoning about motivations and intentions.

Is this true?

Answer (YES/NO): NO